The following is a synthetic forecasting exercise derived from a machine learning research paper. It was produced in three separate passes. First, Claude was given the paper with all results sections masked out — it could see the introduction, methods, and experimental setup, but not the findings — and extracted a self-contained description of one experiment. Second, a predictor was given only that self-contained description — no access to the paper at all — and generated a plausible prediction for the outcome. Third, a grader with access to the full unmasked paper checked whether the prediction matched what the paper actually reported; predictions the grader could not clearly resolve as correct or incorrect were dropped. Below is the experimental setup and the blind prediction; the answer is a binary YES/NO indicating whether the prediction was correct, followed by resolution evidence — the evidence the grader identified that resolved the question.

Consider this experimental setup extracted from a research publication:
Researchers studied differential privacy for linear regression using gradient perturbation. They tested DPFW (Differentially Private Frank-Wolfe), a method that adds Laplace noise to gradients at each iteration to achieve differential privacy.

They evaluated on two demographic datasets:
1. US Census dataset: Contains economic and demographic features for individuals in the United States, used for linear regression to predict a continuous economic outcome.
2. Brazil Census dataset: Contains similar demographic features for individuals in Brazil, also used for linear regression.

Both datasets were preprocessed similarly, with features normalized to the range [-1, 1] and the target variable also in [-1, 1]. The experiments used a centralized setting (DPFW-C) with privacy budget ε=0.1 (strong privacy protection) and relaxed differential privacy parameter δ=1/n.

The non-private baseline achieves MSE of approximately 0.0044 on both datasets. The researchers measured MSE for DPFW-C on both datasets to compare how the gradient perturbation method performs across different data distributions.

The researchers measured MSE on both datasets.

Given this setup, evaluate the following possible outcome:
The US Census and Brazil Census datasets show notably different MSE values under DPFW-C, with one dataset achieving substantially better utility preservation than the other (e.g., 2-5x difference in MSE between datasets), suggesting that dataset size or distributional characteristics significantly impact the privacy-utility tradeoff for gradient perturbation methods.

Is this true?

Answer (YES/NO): NO